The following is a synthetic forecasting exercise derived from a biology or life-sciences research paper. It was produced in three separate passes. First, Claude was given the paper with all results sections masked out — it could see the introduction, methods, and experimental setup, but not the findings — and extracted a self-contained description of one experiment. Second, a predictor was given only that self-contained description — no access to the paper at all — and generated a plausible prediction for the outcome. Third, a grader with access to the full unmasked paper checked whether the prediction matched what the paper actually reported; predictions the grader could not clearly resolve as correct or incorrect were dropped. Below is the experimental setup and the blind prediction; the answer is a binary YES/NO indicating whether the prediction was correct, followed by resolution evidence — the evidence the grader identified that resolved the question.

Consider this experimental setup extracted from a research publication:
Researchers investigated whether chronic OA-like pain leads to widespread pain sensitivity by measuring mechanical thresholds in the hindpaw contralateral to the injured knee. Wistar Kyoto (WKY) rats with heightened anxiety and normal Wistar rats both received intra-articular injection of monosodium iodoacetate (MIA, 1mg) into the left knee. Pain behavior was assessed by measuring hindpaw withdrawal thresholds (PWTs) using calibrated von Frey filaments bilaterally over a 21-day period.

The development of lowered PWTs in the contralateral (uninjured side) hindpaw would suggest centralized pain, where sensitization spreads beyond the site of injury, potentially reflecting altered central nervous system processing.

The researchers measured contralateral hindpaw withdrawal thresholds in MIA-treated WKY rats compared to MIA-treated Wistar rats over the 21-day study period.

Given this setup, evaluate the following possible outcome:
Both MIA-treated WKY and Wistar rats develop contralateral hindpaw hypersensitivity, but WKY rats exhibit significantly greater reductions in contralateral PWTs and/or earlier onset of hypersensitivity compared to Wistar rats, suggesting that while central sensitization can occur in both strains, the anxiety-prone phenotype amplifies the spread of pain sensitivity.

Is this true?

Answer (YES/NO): NO